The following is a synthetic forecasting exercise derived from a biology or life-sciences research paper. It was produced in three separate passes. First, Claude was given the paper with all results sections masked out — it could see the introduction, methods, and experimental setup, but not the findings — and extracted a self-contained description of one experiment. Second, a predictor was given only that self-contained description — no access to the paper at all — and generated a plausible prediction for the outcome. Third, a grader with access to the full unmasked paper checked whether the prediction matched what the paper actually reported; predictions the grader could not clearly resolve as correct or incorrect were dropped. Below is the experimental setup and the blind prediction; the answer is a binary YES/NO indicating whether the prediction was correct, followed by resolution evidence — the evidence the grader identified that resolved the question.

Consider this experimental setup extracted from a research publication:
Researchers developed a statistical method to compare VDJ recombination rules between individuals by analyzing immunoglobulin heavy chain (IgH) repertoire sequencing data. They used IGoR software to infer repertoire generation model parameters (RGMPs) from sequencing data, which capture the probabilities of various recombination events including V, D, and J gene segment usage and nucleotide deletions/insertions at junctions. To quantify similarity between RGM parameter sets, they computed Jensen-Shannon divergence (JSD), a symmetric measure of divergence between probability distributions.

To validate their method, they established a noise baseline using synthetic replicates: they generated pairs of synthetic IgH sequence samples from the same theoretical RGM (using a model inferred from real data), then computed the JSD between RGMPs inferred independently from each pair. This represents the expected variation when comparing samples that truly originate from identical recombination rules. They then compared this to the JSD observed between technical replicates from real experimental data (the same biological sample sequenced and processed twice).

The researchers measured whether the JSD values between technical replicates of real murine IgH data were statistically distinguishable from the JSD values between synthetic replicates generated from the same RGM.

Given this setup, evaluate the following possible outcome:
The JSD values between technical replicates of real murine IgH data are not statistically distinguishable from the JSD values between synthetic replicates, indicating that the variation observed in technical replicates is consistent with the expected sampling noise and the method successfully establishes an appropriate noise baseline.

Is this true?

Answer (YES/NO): NO